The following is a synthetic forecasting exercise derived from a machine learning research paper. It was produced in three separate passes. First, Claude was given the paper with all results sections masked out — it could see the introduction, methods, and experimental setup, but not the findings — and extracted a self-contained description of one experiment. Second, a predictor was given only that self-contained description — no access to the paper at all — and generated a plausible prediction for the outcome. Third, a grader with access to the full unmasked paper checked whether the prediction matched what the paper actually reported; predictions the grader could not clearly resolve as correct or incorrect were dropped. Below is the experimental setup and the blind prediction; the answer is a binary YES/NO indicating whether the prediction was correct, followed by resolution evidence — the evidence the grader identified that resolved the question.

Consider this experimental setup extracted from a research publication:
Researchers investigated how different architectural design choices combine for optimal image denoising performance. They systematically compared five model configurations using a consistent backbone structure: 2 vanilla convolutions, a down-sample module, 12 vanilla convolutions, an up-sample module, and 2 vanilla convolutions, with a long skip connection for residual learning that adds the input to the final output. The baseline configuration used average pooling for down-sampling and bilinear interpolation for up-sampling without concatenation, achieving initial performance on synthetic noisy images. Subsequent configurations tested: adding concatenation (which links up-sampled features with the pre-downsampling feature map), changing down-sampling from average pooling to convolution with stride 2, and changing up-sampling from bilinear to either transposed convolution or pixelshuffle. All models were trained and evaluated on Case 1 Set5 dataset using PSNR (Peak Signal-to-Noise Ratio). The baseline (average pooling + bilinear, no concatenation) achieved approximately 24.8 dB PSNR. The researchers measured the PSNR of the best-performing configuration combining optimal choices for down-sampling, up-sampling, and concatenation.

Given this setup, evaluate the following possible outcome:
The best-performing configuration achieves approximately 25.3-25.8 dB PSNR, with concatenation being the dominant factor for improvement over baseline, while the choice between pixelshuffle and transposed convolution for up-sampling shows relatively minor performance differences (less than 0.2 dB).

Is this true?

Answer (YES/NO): NO